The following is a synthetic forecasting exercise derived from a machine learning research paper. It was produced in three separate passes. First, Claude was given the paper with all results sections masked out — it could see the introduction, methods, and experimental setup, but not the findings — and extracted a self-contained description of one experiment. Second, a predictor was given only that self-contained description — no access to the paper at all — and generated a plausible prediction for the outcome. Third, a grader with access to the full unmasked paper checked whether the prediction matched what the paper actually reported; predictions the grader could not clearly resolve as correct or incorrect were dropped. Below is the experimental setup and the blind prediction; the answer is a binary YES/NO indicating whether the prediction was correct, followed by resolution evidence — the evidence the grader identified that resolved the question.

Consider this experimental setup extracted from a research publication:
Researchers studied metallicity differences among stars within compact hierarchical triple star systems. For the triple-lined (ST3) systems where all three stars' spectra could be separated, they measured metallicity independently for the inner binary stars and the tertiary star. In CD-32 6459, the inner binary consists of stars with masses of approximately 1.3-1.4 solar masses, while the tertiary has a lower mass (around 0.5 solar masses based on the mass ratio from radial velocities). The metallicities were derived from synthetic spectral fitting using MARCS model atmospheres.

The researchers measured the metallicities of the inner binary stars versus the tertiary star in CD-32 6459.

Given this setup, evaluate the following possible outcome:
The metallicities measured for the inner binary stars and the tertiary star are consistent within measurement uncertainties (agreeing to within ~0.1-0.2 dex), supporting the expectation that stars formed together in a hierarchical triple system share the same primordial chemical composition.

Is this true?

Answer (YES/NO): NO